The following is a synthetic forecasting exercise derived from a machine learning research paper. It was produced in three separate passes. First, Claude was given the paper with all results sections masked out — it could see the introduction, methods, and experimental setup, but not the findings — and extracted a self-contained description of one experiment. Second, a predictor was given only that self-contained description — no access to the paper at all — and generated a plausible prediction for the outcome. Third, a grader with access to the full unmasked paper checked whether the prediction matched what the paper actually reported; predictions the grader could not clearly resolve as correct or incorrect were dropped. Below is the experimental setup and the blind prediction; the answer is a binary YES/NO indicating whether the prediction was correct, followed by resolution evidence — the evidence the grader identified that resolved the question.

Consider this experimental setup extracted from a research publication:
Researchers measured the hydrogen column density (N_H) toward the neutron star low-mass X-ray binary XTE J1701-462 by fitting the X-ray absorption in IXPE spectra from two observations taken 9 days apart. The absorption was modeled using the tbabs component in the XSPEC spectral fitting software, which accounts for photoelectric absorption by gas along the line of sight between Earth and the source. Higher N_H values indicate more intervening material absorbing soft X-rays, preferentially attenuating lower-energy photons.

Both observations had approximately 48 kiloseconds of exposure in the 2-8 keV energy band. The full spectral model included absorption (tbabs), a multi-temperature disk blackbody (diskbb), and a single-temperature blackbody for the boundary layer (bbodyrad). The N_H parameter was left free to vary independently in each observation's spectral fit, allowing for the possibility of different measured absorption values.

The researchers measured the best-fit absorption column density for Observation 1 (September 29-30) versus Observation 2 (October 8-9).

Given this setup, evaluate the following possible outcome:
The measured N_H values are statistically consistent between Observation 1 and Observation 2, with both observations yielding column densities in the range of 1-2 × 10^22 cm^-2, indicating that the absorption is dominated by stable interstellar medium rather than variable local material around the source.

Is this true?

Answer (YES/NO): NO